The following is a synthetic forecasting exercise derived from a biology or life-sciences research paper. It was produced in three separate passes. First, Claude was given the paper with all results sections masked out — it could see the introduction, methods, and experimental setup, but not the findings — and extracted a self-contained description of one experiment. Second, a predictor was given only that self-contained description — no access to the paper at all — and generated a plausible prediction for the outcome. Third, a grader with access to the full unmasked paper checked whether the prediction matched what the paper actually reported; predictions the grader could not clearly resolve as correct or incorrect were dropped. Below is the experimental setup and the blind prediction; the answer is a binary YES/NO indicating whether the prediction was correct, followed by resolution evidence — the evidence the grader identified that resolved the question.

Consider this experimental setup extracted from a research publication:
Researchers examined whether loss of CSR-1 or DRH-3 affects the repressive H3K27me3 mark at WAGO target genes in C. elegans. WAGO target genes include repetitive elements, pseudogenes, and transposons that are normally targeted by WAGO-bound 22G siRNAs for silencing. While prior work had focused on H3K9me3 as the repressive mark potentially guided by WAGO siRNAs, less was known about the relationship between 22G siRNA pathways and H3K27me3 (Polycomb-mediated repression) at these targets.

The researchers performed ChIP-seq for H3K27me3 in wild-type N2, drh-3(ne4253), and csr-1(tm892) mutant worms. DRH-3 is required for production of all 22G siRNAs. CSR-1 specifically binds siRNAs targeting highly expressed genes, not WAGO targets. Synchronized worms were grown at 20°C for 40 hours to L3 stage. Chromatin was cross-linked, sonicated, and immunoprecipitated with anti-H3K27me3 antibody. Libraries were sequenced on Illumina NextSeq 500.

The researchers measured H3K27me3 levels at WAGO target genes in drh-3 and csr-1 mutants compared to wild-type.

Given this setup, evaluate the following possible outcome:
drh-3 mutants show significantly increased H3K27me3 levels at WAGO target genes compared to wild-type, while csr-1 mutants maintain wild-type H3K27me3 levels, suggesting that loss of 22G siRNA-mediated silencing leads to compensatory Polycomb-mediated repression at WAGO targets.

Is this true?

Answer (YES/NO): NO